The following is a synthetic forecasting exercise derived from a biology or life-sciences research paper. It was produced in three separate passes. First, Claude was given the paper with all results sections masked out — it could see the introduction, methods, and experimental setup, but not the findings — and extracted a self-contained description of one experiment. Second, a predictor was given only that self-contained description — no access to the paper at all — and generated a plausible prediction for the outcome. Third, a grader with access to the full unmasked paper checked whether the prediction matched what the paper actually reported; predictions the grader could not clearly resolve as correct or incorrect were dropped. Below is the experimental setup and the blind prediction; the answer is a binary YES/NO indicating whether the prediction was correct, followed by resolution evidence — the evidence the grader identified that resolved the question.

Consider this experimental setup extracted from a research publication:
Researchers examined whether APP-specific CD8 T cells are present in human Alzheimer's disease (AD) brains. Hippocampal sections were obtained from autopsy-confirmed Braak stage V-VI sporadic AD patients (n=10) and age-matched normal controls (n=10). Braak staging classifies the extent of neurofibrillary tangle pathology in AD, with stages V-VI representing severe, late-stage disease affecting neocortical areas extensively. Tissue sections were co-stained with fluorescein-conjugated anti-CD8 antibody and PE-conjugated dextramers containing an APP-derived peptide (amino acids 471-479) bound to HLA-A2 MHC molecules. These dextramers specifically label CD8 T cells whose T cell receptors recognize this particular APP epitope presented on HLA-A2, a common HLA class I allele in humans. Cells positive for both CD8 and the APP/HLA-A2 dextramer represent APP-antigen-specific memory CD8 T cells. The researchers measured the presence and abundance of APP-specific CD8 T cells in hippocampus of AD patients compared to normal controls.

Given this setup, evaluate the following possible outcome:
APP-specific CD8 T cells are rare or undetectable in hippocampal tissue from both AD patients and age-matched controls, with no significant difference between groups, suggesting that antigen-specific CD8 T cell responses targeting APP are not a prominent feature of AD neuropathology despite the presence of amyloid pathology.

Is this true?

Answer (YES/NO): NO